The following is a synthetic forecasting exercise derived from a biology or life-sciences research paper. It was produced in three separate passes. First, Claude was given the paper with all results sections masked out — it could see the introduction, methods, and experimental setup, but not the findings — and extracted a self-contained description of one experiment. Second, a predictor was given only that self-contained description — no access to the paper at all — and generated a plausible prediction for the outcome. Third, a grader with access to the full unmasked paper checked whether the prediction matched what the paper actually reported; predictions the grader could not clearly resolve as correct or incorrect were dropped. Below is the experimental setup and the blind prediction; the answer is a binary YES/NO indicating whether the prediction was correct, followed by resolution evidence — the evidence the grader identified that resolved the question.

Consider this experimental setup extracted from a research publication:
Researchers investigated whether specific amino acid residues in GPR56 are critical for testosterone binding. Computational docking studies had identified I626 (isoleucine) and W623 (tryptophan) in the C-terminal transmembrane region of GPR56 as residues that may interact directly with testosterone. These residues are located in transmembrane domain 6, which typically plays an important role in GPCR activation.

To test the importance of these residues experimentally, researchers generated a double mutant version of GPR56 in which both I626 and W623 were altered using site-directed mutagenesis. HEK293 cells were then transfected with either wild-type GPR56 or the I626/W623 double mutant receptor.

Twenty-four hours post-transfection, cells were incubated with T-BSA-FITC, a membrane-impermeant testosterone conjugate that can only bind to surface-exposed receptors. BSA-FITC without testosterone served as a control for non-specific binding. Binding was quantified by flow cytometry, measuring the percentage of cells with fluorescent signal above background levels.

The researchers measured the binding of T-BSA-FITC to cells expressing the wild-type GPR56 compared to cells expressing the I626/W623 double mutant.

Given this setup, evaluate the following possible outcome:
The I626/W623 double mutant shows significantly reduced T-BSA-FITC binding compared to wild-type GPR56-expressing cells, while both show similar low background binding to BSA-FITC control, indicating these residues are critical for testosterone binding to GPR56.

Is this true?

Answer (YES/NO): YES